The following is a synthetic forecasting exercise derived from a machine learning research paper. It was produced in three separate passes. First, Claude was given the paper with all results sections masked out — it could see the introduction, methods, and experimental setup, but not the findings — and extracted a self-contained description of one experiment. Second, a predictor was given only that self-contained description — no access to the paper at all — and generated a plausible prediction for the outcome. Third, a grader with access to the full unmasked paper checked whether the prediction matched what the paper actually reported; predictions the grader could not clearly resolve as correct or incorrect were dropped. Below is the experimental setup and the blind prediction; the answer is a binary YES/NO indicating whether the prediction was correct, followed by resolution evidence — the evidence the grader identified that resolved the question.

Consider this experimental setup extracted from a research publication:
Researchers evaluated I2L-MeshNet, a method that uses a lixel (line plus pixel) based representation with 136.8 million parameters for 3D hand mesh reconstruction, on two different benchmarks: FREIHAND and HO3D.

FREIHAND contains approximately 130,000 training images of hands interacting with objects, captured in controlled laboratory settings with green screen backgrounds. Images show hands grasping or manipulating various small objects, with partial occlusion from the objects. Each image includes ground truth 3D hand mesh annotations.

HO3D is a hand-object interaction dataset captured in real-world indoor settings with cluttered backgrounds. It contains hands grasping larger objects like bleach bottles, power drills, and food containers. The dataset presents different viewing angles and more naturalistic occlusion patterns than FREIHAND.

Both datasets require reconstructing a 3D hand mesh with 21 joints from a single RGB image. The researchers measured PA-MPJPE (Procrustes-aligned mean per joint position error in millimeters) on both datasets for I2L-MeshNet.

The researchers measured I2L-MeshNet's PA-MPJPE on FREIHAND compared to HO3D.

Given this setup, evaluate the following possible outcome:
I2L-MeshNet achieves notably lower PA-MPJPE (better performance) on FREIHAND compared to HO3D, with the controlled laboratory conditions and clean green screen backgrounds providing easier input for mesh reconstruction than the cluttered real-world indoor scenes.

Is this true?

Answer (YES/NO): YES